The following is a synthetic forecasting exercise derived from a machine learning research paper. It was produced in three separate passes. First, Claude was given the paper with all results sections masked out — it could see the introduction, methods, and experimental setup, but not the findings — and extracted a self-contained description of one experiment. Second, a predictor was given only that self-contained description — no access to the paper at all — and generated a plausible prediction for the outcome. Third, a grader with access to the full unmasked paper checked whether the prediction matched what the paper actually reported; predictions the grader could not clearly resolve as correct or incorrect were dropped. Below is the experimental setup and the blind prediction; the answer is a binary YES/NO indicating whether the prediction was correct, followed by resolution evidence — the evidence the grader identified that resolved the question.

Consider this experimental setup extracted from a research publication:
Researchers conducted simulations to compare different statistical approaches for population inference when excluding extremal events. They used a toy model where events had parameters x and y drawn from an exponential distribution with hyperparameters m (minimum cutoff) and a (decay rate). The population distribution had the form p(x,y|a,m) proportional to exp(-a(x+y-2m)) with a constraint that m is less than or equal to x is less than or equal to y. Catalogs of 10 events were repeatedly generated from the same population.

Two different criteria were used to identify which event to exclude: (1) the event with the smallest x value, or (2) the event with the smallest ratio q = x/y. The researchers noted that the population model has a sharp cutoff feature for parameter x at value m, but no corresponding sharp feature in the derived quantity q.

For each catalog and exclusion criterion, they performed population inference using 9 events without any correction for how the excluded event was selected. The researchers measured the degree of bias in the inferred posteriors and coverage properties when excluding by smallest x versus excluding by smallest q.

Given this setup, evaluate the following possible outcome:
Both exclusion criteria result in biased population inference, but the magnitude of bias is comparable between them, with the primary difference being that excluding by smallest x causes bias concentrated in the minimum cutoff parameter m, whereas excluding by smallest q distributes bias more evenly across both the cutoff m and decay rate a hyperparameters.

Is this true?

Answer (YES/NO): NO